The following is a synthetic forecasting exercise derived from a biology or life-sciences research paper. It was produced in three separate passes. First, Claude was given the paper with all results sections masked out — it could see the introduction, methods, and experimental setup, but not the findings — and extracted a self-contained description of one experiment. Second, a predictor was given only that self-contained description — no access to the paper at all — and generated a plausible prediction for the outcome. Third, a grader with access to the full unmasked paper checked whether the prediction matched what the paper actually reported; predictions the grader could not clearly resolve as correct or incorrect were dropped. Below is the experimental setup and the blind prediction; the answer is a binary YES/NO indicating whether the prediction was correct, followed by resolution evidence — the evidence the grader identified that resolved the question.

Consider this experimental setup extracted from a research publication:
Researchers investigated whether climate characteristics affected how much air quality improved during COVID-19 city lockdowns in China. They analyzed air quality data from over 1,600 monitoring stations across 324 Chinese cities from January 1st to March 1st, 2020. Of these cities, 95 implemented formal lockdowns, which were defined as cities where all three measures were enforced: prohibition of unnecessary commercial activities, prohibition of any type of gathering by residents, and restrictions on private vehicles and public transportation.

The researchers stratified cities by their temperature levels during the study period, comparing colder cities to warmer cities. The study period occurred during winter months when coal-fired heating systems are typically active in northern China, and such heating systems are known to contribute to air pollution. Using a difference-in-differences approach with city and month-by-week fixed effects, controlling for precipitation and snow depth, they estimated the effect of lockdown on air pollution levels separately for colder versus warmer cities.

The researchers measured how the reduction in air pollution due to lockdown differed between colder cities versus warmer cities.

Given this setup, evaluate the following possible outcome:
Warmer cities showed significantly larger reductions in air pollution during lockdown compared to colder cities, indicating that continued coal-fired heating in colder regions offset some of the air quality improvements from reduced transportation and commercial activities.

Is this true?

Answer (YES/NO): NO